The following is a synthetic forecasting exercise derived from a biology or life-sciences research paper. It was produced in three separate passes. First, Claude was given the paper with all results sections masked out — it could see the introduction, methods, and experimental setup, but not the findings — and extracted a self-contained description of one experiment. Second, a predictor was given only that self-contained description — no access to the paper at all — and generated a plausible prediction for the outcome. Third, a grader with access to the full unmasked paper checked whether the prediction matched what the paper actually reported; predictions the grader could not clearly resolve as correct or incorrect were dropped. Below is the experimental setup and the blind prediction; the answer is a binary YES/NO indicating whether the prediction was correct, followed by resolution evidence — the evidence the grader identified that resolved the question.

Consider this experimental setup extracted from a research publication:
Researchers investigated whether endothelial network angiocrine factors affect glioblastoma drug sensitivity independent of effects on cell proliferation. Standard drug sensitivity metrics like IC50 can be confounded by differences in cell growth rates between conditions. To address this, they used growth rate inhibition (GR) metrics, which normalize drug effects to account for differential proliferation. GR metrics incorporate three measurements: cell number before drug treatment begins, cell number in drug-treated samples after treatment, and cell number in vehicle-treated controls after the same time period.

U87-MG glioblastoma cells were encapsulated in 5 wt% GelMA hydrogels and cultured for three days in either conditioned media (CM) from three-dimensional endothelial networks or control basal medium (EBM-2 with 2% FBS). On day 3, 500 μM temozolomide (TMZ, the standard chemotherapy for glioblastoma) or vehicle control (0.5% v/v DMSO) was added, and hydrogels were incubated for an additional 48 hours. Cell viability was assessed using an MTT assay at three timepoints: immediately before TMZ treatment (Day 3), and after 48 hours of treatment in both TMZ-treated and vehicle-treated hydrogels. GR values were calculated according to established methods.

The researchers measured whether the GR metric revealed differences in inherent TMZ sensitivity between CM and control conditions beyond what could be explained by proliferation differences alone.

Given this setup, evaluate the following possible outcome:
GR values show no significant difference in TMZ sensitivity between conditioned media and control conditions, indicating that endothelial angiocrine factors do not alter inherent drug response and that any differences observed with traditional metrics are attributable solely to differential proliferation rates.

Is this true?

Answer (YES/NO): NO